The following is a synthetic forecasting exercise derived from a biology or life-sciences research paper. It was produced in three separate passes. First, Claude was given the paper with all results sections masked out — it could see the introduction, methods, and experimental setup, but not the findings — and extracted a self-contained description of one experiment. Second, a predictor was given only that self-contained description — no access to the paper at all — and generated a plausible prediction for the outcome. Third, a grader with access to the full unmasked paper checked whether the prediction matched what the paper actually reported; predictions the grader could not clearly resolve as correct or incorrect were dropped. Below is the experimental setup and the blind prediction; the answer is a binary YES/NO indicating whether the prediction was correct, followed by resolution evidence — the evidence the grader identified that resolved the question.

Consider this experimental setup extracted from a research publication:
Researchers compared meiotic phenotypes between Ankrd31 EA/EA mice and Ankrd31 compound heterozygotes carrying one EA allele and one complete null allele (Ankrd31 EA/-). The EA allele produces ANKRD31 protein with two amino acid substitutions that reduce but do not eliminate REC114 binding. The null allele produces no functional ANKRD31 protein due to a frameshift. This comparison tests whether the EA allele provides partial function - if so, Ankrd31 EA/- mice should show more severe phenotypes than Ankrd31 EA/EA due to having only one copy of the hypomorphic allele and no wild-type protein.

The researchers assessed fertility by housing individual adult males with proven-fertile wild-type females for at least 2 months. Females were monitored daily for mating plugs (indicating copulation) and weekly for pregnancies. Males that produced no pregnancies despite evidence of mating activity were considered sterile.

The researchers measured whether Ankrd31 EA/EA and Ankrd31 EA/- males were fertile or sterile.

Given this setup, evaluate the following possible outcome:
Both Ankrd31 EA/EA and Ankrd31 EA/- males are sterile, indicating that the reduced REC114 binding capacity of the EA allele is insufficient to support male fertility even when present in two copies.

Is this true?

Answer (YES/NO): NO